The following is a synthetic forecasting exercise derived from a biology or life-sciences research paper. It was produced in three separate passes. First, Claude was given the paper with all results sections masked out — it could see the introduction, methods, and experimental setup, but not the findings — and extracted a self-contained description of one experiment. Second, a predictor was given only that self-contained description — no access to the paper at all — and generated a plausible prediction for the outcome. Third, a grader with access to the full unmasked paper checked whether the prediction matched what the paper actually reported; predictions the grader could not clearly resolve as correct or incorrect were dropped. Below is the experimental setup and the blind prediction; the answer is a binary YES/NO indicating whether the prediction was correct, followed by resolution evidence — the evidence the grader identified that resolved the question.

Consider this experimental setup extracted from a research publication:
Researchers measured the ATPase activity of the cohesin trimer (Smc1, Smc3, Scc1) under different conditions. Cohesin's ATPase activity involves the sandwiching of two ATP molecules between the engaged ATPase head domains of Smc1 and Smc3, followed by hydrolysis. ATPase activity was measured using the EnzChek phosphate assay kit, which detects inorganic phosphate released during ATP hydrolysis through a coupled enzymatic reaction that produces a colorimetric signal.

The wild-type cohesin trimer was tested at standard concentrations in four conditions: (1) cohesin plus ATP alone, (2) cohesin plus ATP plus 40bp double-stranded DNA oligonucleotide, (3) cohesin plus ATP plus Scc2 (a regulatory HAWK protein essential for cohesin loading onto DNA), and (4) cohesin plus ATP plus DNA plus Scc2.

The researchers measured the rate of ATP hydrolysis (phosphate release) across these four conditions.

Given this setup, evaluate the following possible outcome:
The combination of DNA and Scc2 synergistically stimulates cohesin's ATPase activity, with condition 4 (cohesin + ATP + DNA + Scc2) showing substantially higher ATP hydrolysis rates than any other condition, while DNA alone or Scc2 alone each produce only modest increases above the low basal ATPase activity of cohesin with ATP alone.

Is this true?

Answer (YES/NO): NO